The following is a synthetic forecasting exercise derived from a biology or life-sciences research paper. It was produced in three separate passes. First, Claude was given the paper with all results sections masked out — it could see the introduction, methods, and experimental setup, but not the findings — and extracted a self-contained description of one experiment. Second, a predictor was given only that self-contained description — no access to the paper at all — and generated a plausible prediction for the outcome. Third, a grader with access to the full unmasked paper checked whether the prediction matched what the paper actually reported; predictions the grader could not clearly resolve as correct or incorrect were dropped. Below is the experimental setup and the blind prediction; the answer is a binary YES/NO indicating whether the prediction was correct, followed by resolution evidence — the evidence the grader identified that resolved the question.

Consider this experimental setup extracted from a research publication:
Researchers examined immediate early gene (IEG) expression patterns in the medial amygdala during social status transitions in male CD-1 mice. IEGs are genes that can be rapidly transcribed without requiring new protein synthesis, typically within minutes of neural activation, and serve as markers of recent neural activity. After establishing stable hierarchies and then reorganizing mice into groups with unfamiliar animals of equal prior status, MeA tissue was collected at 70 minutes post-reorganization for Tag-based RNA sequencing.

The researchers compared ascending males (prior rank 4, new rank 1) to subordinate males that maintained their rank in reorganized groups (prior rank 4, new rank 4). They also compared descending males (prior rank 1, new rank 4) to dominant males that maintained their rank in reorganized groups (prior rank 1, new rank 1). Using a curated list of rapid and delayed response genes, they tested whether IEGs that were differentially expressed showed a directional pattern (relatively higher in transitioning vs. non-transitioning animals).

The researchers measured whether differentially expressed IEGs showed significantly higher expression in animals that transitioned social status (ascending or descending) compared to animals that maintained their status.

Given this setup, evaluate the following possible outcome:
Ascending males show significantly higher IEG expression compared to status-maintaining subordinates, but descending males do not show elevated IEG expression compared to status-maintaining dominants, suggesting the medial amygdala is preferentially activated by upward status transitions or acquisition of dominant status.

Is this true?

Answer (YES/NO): NO